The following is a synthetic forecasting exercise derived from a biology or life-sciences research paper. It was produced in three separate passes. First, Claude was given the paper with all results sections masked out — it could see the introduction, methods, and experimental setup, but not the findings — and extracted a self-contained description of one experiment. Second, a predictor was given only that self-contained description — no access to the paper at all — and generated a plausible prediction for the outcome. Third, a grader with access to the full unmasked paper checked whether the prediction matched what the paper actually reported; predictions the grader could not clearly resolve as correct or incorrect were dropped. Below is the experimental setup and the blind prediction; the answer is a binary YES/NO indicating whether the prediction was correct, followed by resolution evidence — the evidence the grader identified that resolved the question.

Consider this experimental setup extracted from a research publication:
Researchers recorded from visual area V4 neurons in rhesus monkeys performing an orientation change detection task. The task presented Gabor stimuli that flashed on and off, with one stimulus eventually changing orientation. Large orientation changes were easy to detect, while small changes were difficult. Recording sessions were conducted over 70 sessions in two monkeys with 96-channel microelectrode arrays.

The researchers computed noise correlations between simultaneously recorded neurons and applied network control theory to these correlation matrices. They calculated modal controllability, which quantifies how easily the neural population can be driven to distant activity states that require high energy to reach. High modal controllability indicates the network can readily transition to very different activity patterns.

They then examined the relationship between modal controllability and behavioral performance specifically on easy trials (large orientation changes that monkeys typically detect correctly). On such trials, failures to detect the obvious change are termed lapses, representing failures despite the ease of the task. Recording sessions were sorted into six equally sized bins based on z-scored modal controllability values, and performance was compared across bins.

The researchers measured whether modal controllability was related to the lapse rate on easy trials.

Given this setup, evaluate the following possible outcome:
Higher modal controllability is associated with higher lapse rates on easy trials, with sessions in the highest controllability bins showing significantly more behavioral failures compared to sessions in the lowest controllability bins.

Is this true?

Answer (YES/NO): YES